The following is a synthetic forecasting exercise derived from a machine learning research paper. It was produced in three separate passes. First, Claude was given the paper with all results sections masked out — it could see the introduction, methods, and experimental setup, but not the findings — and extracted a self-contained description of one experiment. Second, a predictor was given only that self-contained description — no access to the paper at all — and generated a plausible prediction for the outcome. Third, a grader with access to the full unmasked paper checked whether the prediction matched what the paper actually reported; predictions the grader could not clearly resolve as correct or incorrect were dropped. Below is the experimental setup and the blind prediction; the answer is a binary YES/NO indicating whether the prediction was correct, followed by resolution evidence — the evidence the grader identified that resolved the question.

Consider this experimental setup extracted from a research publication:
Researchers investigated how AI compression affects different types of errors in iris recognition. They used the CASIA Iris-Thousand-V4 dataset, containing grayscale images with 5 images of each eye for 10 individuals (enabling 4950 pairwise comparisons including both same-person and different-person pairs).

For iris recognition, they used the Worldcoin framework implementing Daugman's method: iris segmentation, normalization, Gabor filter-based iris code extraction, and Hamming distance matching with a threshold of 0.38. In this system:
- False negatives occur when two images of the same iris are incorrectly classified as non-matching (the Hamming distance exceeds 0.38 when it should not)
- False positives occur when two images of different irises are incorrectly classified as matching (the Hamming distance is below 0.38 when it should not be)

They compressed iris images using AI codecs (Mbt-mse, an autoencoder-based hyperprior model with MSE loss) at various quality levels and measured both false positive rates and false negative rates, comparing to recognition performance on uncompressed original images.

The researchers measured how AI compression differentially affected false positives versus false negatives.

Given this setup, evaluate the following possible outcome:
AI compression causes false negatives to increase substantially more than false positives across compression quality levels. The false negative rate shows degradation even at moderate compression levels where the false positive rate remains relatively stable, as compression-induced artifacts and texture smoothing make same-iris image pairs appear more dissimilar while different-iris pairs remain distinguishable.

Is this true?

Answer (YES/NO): YES